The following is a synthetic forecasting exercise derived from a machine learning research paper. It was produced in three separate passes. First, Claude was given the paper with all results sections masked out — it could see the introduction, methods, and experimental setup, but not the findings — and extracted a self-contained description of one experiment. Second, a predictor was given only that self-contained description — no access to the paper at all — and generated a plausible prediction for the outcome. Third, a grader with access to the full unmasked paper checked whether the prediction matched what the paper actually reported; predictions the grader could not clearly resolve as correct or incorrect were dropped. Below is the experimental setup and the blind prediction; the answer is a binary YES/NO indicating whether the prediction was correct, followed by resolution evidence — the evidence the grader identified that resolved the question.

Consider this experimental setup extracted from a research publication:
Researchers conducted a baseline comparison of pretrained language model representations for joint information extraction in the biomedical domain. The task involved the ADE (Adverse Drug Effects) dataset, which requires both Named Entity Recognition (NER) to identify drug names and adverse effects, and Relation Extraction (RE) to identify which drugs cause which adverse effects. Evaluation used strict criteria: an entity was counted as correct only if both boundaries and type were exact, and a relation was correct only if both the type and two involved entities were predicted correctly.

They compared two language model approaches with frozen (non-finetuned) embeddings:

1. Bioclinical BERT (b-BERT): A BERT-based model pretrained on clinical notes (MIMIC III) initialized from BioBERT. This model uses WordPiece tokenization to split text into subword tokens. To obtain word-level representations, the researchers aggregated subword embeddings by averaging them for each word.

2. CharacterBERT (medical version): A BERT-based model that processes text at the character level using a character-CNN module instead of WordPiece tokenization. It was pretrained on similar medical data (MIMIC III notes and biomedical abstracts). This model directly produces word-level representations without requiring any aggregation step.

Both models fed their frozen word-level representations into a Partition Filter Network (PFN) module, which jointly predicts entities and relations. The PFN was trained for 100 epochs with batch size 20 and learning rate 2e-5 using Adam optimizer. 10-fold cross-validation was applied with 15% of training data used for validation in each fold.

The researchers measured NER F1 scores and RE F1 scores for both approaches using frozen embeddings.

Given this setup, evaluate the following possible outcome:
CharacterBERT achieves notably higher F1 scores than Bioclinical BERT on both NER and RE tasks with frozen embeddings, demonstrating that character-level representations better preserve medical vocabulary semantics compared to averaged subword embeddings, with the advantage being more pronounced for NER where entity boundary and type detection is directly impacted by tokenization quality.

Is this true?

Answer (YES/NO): NO